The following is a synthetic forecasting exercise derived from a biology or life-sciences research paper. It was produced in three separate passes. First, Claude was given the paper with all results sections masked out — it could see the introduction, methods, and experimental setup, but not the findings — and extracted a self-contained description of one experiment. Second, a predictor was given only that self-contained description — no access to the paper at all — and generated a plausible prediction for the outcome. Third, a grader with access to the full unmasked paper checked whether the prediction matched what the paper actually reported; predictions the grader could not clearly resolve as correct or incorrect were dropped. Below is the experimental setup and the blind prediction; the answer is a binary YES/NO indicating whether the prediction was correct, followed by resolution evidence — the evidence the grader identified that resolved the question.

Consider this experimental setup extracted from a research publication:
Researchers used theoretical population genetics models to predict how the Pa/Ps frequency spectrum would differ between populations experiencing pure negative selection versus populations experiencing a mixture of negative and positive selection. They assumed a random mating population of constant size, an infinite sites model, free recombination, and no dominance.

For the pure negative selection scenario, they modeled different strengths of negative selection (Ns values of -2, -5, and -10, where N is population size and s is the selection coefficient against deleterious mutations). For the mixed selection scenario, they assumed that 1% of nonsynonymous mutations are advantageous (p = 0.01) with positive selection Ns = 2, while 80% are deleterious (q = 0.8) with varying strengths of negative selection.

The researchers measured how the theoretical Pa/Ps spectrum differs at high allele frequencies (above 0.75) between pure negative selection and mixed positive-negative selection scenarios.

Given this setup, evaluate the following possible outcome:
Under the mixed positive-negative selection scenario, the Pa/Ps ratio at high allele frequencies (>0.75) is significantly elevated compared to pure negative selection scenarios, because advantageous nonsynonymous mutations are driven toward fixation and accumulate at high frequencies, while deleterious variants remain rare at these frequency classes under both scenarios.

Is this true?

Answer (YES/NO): YES